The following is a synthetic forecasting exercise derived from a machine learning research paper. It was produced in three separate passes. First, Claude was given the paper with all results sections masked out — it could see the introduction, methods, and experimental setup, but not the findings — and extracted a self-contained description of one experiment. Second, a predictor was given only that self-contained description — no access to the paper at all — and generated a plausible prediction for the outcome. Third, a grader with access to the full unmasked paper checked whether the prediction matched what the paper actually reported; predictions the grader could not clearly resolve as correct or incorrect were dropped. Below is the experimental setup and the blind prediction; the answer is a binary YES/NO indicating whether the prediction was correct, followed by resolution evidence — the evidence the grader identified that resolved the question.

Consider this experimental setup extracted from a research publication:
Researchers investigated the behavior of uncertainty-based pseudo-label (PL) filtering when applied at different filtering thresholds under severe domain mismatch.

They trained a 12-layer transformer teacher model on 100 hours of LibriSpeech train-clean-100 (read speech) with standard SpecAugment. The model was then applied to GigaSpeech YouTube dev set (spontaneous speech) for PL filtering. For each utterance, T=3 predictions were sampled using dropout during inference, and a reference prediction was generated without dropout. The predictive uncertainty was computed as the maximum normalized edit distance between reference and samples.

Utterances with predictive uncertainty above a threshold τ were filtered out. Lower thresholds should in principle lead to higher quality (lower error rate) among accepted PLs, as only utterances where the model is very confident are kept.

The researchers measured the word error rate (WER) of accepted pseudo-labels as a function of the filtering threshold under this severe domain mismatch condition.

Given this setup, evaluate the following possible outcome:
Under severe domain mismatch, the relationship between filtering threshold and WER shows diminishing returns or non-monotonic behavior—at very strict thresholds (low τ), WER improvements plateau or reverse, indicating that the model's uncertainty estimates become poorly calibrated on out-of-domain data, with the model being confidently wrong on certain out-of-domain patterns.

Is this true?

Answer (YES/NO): YES